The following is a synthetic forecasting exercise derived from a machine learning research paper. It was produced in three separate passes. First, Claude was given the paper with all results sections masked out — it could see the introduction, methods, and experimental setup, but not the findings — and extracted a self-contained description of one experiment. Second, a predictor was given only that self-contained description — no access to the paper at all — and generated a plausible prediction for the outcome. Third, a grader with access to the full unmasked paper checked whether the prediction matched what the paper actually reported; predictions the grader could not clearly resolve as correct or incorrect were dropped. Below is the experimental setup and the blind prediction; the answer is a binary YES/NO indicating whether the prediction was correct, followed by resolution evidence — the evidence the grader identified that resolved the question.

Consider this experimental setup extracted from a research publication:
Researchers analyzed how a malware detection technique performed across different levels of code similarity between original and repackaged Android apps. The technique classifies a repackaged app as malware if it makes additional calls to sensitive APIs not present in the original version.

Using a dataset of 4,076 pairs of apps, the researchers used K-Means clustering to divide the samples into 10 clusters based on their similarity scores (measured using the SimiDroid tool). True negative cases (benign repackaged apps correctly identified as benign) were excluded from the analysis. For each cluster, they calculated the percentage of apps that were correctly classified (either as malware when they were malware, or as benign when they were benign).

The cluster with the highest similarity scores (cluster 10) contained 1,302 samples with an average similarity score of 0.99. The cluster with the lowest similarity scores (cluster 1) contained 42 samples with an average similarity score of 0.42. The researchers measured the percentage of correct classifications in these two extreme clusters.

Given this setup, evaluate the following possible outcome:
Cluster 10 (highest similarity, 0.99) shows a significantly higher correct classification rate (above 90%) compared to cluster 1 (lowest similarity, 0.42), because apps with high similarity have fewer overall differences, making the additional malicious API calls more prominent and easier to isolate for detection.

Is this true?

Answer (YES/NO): NO